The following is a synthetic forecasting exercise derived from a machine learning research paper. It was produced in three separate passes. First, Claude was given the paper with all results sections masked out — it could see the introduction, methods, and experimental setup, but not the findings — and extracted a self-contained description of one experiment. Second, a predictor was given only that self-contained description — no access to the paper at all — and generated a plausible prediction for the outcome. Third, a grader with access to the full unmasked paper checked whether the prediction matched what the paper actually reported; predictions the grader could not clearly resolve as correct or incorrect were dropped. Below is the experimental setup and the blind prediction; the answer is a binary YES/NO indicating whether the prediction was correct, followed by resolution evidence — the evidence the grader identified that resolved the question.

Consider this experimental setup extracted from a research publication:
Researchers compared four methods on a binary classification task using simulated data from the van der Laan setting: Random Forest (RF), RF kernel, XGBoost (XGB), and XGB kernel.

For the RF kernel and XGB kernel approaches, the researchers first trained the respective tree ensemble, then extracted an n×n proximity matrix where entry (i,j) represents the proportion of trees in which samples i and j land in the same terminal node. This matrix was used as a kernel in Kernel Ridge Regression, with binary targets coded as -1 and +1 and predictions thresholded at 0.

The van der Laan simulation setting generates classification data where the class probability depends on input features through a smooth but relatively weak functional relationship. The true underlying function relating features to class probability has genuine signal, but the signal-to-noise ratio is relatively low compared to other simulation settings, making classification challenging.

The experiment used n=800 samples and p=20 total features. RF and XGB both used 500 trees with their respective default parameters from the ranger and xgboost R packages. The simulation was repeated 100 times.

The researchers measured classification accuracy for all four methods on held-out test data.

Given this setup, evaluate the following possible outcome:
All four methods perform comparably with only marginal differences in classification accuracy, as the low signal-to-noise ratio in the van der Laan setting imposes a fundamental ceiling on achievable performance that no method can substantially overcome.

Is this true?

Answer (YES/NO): YES